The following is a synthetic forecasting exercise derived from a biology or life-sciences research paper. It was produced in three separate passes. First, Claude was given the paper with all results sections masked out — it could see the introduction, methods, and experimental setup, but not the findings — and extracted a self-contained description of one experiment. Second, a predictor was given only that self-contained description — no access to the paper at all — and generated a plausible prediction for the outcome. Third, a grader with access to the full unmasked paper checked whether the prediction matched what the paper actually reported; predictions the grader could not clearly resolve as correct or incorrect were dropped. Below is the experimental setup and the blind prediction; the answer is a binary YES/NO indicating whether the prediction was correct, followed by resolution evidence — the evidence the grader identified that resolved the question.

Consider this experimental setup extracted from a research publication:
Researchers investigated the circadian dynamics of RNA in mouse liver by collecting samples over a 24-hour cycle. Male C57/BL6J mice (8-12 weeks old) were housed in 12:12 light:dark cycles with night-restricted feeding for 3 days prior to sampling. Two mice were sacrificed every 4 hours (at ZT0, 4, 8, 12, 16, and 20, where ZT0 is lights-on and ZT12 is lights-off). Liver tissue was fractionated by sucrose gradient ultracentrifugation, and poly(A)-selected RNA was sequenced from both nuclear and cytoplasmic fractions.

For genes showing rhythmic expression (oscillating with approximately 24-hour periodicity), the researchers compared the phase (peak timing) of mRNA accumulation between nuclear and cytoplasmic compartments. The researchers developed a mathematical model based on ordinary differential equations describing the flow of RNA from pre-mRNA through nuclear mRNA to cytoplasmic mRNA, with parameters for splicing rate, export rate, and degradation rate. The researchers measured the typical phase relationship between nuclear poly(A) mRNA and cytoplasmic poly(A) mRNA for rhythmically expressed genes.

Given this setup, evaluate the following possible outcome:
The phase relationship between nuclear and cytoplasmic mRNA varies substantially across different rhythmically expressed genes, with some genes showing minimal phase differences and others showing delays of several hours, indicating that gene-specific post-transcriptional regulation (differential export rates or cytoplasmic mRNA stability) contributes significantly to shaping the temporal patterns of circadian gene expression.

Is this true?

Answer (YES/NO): YES